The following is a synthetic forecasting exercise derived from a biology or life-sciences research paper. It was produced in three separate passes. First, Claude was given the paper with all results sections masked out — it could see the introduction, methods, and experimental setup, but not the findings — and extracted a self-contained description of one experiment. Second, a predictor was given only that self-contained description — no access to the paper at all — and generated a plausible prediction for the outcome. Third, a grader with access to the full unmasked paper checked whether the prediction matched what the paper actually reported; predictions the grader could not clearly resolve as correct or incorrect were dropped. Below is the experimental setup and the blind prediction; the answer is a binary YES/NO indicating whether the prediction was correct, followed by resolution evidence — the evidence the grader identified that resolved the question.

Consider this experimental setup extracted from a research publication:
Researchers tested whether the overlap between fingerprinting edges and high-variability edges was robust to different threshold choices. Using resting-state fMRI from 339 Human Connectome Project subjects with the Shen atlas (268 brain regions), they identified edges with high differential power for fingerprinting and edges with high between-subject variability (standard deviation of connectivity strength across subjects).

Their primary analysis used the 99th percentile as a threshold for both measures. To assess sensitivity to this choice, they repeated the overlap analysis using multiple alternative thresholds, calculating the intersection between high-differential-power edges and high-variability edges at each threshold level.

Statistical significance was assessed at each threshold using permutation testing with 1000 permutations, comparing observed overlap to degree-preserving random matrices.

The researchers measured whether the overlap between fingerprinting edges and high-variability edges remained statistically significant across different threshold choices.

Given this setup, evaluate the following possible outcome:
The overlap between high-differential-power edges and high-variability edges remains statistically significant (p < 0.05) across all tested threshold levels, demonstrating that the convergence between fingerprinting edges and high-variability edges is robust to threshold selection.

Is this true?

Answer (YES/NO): YES